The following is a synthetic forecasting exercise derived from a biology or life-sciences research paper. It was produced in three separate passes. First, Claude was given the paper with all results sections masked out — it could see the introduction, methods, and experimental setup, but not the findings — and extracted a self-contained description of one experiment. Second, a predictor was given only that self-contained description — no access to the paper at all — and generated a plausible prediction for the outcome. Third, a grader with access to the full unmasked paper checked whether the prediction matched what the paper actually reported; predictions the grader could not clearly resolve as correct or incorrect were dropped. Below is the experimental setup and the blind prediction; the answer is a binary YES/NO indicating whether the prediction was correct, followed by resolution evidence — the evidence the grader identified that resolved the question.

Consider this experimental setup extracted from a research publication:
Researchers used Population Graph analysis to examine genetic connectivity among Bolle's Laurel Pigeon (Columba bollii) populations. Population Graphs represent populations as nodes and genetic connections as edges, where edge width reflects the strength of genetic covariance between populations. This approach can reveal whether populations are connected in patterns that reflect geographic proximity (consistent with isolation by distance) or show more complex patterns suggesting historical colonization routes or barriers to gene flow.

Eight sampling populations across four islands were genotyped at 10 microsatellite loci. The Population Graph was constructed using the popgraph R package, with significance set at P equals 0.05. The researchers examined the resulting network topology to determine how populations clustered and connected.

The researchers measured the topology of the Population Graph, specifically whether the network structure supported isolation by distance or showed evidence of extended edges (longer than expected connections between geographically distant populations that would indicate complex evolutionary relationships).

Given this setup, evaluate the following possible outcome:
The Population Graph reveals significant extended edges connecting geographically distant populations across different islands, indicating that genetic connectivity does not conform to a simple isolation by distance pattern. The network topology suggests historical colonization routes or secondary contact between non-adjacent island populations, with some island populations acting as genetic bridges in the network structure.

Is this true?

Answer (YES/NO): YES